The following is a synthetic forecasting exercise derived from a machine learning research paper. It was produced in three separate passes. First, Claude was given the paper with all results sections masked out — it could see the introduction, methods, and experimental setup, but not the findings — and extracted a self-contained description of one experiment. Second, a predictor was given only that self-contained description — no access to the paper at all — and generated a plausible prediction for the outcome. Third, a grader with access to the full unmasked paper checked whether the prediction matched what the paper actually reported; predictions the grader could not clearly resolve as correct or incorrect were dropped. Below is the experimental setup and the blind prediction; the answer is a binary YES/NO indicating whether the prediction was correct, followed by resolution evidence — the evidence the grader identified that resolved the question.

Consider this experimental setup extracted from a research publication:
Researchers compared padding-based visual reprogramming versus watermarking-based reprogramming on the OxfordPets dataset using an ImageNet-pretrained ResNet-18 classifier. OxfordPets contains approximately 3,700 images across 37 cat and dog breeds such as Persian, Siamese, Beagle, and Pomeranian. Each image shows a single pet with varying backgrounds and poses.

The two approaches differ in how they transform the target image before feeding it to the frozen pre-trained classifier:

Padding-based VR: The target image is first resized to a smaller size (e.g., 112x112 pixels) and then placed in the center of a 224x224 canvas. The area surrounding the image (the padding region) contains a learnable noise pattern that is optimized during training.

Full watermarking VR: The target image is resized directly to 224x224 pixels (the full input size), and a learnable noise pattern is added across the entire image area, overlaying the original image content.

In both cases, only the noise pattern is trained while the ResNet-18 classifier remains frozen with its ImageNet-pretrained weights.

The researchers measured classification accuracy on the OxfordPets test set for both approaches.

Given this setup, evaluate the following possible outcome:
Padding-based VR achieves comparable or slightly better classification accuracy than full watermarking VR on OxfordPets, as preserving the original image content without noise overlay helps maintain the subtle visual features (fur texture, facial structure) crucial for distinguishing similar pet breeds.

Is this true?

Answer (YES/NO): NO